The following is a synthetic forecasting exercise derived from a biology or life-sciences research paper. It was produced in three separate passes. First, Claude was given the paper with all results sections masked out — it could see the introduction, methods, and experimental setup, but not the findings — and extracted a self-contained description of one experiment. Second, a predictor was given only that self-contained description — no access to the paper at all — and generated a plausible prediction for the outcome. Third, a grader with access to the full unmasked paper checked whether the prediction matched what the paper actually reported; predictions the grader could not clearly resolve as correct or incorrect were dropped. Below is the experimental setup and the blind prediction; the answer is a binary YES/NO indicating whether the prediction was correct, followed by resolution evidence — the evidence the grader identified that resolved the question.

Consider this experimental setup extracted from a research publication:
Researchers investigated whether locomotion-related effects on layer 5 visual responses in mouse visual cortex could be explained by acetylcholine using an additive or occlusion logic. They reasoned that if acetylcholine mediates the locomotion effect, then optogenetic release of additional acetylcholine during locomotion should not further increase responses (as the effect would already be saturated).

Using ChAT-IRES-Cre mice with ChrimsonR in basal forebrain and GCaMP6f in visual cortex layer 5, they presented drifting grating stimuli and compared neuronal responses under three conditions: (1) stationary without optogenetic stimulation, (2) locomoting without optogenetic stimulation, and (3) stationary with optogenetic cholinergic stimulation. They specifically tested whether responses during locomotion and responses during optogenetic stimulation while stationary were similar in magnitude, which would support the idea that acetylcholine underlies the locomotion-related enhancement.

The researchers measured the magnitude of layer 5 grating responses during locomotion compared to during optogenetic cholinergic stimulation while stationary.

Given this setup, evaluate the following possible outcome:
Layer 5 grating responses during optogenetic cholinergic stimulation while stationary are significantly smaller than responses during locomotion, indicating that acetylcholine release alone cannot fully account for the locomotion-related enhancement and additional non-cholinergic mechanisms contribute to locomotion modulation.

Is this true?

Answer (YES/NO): YES